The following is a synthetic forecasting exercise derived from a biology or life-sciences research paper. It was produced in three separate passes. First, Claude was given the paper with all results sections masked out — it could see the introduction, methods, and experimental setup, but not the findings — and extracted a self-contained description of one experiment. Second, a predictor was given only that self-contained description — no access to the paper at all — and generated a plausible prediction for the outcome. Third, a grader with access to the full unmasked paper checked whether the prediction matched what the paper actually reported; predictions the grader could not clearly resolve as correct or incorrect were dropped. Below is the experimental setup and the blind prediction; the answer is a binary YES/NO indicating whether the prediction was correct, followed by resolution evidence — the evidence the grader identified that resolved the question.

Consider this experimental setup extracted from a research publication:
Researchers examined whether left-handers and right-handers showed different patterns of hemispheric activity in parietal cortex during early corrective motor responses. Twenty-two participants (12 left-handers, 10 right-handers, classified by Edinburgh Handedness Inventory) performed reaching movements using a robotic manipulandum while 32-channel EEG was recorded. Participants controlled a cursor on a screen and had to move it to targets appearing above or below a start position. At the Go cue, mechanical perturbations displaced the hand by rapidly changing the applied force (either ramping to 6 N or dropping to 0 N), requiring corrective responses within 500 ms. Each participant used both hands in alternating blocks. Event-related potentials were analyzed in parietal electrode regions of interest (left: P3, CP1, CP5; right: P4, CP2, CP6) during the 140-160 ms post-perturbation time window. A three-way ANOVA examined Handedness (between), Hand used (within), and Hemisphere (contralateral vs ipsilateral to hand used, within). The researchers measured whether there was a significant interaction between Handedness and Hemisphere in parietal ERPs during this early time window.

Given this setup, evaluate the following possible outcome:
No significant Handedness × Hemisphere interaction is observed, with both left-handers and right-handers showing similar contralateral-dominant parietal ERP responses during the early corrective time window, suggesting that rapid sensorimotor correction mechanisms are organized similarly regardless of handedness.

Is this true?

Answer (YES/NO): YES